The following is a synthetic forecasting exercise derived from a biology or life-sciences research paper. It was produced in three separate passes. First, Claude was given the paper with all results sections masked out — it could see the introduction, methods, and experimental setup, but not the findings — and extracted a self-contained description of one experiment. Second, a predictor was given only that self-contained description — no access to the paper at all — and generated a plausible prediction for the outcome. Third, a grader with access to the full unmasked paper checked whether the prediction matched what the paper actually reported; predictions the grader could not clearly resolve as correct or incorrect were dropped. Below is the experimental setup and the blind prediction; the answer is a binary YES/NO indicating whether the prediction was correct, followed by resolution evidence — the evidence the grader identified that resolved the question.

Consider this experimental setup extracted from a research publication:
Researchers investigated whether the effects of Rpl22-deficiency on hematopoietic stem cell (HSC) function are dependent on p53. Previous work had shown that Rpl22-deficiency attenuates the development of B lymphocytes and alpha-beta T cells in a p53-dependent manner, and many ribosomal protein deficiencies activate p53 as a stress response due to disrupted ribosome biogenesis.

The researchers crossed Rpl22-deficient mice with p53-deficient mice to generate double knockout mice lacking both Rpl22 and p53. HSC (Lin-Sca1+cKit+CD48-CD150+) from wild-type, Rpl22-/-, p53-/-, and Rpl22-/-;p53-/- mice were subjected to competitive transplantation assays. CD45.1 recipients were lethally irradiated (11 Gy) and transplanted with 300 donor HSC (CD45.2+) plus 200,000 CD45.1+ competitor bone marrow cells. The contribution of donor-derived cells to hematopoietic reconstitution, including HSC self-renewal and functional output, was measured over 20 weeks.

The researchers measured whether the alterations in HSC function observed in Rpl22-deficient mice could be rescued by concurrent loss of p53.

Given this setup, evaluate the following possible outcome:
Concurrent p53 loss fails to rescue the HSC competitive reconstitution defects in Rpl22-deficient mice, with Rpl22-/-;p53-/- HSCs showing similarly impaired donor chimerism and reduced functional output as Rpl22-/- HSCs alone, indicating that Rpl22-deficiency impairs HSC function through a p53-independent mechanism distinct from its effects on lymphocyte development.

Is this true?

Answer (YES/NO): YES